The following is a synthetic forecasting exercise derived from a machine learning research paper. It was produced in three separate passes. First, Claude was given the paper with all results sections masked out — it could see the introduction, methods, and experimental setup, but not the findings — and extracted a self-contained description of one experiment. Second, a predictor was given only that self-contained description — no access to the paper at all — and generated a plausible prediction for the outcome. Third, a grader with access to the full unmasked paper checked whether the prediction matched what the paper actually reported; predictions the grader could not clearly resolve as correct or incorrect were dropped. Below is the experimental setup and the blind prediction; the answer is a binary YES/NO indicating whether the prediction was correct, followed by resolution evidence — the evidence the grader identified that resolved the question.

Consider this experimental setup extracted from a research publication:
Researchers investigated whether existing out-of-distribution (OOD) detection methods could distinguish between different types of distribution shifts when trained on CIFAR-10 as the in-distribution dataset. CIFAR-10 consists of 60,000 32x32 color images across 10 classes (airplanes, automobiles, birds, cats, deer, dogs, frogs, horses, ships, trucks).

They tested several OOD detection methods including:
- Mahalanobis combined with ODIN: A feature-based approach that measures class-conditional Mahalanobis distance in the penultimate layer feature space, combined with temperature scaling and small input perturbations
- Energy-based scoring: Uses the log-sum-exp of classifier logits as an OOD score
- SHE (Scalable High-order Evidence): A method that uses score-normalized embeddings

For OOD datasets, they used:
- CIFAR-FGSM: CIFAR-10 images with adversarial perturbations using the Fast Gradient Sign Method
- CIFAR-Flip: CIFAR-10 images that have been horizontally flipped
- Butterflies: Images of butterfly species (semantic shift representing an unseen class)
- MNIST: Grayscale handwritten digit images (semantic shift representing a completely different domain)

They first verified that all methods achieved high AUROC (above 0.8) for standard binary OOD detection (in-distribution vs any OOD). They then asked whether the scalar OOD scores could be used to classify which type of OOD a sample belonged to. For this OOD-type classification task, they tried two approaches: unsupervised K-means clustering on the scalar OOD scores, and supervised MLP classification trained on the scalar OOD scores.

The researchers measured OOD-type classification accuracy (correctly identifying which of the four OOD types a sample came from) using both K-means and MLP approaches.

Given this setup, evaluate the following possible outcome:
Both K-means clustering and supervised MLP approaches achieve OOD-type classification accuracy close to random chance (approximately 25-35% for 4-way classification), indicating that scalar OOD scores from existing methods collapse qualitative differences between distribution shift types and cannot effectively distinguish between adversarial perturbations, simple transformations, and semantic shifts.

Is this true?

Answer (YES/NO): NO